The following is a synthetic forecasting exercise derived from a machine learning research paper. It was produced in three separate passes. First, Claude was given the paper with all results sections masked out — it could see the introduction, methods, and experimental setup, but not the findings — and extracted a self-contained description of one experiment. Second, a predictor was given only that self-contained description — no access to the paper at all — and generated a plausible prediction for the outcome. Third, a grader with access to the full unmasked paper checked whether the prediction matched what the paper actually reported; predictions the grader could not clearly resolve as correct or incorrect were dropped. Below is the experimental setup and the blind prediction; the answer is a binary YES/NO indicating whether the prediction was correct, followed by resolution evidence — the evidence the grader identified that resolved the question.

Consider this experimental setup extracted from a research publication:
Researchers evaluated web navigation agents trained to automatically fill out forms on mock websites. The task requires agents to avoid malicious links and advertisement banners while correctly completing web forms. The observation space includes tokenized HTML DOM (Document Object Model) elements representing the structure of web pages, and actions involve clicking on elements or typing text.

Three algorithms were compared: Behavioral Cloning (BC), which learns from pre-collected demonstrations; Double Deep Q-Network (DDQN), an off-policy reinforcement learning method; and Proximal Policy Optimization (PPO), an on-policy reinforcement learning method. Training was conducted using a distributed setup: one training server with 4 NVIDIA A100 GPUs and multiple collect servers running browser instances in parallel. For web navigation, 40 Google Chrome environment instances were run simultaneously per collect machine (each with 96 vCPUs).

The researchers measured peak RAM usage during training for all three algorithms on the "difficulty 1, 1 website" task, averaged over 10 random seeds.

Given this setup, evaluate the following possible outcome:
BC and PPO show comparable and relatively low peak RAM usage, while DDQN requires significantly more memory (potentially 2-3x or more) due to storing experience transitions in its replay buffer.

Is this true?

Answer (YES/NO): NO